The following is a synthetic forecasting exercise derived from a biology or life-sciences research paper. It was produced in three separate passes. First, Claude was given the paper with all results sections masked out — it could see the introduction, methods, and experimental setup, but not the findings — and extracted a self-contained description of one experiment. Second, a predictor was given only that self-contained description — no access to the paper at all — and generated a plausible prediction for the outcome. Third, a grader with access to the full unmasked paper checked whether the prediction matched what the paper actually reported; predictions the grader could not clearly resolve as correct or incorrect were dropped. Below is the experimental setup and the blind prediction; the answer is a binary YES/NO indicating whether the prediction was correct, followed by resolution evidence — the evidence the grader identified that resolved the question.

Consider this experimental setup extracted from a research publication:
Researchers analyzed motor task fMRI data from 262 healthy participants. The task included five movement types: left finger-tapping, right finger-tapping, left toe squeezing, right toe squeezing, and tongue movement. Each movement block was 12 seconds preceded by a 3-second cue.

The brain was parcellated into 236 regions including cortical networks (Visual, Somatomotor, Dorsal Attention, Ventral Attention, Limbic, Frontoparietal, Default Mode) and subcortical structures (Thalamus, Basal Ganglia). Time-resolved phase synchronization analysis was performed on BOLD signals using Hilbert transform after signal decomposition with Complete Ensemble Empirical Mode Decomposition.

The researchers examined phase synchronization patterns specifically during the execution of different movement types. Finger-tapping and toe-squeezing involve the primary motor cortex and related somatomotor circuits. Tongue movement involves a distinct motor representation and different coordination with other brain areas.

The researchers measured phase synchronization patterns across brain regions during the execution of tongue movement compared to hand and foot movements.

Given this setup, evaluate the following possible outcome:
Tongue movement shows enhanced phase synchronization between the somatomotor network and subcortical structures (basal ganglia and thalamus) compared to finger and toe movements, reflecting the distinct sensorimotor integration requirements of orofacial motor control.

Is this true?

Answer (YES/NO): NO